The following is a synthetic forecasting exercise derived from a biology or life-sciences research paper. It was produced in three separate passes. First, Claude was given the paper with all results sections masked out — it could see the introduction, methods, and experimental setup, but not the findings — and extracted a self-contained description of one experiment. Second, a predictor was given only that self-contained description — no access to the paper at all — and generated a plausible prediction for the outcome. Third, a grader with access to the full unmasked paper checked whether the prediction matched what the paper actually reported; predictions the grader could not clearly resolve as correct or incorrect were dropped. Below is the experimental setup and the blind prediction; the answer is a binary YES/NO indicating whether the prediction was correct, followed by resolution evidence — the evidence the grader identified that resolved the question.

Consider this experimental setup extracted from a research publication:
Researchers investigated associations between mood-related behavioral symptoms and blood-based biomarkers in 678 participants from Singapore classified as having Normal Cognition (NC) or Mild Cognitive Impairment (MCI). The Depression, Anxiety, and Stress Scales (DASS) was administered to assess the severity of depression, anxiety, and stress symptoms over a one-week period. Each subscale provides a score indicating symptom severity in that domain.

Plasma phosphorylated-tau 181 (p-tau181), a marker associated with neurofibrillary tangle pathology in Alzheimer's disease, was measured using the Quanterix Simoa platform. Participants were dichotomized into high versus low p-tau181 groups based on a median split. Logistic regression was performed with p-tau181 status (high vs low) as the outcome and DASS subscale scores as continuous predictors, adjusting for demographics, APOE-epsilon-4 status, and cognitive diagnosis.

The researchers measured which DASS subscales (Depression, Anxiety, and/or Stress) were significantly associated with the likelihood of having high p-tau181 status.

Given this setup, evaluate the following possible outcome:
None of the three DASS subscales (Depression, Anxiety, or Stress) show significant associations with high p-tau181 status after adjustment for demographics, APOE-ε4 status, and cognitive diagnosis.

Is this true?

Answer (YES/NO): NO